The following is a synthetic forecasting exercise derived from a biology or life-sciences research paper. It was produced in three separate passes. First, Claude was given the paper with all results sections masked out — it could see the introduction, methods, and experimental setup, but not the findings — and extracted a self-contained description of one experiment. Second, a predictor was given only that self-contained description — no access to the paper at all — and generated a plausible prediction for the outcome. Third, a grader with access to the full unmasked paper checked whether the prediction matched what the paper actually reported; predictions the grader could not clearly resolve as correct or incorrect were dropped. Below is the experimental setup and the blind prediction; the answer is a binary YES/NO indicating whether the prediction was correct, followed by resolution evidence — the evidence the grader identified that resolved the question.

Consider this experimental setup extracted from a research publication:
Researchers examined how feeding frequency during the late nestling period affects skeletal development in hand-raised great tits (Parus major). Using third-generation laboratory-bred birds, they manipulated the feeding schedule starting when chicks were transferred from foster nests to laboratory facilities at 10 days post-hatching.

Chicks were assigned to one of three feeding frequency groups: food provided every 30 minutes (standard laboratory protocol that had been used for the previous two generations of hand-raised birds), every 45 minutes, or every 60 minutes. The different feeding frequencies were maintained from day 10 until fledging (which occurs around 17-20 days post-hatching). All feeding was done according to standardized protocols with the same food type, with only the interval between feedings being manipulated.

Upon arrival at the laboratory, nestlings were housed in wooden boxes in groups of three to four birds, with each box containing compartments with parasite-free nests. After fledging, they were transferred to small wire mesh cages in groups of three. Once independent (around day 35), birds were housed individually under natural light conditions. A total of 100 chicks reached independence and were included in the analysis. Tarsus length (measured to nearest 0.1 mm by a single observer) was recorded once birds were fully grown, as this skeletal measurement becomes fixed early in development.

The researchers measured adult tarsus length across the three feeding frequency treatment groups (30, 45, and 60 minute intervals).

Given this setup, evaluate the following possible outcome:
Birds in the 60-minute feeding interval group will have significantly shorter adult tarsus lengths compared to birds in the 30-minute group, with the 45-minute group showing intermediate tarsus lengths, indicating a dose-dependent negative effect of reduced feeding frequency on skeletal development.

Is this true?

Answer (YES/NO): NO